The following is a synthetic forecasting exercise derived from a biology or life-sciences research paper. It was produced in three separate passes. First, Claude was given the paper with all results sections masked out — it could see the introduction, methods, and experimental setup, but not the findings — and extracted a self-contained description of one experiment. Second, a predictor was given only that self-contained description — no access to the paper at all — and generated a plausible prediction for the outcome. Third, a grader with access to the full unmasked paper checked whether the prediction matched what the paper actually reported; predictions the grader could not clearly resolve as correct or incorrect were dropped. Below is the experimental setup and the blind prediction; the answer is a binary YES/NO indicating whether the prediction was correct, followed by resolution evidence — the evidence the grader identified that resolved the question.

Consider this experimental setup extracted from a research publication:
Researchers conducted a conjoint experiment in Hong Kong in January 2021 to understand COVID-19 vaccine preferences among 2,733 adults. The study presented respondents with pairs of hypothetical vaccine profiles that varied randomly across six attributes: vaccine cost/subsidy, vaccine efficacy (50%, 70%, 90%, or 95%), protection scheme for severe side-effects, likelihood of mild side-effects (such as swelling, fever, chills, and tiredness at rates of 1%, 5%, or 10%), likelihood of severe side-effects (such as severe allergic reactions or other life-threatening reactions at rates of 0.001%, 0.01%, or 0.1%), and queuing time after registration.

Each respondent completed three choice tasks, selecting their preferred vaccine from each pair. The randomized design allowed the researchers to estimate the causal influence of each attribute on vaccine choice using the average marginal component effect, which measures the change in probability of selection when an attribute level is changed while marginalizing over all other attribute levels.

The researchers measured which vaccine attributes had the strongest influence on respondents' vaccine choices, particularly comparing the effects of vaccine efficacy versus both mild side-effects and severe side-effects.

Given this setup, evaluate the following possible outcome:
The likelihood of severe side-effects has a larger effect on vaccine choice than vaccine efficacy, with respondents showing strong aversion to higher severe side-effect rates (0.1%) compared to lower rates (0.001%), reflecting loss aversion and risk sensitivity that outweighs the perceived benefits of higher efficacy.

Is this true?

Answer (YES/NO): NO